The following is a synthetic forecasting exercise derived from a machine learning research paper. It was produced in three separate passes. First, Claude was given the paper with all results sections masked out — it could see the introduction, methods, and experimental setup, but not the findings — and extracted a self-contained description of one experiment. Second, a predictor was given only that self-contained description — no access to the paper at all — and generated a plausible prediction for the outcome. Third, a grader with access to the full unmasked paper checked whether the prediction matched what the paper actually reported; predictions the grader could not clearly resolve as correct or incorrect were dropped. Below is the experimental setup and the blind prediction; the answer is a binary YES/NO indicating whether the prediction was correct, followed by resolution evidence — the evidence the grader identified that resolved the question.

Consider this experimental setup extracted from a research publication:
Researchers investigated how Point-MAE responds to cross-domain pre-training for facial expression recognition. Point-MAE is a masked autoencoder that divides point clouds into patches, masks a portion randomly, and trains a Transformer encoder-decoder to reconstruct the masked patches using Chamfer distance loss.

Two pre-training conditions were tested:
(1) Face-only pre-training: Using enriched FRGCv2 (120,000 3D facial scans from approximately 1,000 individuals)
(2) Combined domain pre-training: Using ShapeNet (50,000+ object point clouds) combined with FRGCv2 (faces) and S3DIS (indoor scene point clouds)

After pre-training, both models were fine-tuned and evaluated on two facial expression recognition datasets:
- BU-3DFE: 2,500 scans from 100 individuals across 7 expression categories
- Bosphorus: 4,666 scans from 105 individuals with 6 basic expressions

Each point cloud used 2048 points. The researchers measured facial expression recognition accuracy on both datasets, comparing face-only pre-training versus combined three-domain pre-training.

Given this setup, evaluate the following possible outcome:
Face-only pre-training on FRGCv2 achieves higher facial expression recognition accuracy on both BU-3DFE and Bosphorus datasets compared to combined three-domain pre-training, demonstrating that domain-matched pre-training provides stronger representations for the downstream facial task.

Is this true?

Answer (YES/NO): YES